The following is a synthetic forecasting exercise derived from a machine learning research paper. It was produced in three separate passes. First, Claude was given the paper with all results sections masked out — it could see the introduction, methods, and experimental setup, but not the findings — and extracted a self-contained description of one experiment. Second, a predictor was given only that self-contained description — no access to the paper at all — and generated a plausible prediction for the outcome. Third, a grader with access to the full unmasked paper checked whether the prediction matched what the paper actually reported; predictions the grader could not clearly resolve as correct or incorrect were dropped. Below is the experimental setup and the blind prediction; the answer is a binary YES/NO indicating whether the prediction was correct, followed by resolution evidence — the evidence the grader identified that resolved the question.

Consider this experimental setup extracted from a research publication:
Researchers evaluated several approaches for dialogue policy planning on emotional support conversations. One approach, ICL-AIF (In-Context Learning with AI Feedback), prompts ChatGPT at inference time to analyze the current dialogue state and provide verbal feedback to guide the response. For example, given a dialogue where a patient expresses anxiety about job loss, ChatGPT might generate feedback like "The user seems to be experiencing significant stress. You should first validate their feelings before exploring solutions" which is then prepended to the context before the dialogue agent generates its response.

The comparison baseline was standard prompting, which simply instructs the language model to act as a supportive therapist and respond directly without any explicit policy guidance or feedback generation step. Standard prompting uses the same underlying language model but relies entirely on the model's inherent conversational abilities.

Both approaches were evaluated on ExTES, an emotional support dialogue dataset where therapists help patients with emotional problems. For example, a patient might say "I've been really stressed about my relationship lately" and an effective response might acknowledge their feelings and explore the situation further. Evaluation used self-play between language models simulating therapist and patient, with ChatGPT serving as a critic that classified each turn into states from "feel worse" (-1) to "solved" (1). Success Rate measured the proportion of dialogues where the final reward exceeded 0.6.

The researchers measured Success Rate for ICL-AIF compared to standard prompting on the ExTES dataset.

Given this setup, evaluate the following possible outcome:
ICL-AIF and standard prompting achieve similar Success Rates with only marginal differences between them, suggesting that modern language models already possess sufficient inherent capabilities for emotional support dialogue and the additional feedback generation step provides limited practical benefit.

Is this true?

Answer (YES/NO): NO